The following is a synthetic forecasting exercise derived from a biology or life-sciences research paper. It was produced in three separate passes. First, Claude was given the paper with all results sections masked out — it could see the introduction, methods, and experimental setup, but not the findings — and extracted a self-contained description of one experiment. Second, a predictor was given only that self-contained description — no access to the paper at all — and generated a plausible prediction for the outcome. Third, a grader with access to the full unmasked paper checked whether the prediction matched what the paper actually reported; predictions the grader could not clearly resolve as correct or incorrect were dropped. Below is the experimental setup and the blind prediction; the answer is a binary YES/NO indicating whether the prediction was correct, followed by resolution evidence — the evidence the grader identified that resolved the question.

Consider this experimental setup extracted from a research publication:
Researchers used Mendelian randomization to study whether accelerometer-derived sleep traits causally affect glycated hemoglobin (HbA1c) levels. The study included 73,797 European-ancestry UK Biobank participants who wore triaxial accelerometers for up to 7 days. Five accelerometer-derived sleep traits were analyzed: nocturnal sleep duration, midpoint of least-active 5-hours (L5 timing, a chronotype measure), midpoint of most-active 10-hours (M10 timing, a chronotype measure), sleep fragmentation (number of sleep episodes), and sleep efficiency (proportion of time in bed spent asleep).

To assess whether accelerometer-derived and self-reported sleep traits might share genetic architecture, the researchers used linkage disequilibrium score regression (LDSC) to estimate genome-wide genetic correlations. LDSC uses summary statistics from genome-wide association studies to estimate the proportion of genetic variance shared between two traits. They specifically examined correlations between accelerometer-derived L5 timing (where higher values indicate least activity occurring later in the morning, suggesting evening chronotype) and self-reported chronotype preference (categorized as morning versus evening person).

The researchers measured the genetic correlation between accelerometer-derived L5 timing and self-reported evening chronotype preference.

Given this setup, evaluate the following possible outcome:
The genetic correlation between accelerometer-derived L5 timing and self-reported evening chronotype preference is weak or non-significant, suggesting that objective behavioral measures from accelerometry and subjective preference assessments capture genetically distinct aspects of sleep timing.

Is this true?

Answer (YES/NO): NO